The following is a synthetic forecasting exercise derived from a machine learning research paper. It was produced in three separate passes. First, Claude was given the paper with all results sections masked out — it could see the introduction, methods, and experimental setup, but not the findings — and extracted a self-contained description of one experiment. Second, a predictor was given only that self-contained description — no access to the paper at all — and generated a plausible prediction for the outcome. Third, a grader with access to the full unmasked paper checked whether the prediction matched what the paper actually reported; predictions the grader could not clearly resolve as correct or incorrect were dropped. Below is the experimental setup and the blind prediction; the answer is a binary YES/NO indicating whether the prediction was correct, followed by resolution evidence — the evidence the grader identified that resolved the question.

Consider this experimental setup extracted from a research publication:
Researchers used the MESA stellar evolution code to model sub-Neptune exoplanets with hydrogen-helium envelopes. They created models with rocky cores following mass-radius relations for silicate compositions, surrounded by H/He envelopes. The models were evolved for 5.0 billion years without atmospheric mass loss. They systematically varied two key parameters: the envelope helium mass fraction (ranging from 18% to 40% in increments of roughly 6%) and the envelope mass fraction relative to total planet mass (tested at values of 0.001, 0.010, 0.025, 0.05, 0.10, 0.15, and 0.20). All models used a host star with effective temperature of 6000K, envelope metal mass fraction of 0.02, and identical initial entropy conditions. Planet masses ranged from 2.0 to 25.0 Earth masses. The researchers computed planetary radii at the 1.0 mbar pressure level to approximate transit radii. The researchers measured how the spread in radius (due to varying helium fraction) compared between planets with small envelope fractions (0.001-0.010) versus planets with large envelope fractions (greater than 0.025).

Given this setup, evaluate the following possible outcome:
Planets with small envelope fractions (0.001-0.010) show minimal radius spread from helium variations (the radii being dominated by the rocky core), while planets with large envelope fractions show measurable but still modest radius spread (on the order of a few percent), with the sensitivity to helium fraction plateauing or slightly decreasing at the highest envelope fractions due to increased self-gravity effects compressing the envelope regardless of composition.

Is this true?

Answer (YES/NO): NO